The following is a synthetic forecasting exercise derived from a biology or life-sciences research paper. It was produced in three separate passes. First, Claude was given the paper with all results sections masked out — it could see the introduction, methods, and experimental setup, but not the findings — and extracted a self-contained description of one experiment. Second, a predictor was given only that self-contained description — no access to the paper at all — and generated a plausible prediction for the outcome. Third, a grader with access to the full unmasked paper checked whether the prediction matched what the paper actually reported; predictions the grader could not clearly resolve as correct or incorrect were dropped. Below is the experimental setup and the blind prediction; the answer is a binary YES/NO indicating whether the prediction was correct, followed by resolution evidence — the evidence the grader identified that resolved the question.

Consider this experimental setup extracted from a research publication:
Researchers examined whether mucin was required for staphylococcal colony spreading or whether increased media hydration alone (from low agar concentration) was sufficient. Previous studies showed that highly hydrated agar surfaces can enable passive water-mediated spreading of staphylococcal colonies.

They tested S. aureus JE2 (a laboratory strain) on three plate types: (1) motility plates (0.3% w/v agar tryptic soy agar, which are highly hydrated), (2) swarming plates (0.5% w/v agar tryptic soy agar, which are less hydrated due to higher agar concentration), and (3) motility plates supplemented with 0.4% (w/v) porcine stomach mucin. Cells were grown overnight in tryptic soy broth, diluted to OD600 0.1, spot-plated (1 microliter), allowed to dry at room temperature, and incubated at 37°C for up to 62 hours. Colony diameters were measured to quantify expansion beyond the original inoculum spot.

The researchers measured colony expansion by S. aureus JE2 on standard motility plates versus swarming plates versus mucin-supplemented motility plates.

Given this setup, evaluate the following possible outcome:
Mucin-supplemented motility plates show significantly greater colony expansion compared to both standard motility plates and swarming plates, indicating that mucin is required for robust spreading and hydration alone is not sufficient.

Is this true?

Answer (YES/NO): YES